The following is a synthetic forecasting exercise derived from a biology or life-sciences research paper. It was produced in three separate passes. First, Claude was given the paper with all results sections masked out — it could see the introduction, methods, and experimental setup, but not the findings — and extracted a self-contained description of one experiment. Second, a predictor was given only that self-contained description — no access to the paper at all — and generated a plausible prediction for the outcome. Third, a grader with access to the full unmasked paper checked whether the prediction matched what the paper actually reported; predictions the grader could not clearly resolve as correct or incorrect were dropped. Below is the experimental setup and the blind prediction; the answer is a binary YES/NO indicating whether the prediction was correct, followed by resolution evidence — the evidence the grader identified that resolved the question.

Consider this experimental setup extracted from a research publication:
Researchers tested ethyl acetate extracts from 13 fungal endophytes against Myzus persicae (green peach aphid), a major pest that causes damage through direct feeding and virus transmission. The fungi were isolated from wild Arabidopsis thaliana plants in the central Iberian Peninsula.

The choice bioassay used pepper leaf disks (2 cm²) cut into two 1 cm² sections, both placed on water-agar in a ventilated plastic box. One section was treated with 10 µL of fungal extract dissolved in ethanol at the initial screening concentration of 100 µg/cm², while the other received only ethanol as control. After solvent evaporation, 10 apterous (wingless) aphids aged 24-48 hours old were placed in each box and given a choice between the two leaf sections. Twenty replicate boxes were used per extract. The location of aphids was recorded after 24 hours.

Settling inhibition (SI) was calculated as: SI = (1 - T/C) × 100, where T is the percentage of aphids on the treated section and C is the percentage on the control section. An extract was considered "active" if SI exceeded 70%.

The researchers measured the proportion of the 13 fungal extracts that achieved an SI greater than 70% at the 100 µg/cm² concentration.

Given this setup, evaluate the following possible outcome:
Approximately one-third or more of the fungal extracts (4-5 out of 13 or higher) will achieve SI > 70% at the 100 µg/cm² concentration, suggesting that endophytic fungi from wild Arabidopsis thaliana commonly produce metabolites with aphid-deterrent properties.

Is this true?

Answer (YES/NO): YES